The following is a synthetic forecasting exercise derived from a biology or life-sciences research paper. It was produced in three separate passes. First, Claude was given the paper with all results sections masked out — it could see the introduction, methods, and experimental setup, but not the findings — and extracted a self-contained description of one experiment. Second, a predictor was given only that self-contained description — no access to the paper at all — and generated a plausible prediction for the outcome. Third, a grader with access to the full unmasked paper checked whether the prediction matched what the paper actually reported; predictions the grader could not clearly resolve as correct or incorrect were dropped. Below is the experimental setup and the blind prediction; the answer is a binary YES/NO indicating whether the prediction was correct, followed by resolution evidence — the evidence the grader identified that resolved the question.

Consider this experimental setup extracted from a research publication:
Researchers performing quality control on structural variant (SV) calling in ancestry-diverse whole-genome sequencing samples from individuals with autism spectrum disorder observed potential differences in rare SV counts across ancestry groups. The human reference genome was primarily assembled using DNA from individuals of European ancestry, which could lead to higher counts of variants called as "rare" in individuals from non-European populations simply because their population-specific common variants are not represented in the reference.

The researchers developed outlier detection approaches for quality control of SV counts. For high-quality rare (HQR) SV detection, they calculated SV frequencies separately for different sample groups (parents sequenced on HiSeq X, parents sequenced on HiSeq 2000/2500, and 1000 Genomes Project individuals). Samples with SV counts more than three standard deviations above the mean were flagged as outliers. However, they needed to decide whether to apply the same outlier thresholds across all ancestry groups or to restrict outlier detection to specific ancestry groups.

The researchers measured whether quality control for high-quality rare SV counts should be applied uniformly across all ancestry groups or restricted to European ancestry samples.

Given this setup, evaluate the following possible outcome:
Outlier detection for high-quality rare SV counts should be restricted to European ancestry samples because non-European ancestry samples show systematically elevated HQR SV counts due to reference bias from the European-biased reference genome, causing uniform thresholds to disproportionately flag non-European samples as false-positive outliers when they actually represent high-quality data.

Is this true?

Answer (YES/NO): YES